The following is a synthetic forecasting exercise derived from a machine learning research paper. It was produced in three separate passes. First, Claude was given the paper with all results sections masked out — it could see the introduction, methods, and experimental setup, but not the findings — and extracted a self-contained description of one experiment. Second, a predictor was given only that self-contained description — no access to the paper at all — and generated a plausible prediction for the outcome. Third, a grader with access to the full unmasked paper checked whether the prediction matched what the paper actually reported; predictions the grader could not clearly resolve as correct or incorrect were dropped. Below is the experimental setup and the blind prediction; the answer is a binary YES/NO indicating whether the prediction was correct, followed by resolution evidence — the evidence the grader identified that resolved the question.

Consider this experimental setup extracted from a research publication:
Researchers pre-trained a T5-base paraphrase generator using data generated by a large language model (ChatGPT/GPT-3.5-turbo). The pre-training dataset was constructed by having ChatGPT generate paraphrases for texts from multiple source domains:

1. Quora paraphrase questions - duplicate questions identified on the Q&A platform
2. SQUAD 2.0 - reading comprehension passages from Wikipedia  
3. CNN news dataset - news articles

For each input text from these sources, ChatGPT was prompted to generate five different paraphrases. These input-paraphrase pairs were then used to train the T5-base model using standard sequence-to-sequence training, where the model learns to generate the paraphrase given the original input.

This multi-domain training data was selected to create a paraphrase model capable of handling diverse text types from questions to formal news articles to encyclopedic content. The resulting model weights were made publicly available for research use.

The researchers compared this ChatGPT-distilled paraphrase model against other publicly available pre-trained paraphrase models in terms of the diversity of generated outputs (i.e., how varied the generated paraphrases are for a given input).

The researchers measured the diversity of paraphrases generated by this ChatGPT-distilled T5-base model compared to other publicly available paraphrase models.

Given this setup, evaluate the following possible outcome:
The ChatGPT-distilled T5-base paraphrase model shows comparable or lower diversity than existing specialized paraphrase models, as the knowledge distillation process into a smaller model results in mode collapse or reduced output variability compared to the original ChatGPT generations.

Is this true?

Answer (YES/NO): NO